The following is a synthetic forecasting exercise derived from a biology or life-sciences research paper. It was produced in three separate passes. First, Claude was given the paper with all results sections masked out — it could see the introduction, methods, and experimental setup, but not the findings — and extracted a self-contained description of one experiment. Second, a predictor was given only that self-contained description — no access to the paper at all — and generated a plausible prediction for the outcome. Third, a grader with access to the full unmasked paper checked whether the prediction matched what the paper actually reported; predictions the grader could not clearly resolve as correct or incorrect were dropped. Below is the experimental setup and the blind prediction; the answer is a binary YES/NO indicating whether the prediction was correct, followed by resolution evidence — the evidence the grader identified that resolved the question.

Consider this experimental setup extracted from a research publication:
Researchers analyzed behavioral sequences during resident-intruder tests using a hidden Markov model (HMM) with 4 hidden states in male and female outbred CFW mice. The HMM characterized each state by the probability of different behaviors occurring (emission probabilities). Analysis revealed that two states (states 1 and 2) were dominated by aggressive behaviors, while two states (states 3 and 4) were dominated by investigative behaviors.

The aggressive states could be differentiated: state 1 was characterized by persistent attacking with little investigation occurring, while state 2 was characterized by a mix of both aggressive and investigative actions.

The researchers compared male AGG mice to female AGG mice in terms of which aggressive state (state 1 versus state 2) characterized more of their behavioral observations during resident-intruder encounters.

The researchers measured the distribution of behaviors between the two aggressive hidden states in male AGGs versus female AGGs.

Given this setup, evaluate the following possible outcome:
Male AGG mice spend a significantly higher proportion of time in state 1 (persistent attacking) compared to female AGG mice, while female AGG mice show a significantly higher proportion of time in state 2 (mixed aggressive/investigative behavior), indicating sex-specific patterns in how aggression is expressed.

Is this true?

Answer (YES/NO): YES